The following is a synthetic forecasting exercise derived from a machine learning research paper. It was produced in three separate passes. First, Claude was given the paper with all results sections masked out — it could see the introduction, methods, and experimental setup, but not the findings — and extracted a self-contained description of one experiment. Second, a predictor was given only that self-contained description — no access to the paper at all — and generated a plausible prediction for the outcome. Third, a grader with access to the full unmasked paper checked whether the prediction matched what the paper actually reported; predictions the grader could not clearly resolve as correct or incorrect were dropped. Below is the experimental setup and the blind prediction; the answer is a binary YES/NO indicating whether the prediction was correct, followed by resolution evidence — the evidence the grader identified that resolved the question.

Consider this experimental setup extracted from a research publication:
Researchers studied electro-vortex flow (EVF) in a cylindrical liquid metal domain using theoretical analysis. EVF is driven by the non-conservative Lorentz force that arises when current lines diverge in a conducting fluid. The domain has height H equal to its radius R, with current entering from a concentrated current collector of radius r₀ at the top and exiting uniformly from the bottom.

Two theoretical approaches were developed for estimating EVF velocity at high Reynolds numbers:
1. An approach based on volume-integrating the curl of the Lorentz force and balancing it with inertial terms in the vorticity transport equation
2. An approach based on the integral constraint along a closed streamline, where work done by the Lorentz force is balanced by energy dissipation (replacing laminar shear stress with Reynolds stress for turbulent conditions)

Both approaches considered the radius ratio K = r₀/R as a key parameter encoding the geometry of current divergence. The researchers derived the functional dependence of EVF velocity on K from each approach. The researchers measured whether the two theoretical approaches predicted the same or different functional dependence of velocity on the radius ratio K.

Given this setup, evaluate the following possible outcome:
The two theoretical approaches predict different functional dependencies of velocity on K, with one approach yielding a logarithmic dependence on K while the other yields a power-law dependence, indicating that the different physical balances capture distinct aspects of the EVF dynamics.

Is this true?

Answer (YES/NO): NO